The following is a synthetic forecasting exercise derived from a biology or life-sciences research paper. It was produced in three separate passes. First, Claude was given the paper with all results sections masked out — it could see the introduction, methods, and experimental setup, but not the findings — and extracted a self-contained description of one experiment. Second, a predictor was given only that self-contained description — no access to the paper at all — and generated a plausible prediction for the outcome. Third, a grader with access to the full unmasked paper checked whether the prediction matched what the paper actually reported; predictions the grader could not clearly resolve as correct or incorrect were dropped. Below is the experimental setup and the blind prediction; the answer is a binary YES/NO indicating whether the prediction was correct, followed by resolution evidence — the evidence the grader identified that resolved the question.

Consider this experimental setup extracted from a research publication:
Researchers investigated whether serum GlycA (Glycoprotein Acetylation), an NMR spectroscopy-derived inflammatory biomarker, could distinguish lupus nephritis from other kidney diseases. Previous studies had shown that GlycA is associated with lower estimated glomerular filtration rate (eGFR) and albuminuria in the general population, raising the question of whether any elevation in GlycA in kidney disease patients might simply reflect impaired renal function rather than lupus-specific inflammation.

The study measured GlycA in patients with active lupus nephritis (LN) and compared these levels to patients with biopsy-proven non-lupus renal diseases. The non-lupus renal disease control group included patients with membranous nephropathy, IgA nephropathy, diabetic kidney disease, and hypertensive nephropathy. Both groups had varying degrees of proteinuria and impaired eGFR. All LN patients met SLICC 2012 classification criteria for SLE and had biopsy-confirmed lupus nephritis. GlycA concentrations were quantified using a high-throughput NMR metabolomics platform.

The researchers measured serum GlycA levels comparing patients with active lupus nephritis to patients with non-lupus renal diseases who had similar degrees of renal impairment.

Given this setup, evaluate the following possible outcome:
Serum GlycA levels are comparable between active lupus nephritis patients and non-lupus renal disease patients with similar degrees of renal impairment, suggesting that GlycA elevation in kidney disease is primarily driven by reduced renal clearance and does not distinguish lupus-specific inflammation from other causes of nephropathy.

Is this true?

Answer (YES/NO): NO